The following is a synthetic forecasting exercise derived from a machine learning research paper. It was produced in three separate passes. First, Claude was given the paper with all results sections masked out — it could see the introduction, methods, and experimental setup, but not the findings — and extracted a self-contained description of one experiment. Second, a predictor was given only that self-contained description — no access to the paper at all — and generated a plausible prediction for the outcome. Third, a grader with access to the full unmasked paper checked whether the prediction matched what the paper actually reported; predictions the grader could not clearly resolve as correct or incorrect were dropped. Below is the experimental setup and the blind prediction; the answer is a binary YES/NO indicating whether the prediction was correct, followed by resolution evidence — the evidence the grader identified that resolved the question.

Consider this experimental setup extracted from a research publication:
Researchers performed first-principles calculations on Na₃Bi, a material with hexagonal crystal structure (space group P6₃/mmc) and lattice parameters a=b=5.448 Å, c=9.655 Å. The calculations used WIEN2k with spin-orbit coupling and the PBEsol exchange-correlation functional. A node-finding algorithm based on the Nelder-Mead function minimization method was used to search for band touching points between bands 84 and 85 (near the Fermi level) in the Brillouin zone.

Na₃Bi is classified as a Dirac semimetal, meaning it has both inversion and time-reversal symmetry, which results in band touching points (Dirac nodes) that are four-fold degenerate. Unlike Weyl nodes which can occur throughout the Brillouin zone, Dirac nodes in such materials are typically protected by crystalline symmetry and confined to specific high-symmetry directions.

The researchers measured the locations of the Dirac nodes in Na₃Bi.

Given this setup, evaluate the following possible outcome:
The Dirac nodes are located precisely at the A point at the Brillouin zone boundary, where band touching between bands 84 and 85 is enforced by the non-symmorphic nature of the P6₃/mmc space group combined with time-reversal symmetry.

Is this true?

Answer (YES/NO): NO